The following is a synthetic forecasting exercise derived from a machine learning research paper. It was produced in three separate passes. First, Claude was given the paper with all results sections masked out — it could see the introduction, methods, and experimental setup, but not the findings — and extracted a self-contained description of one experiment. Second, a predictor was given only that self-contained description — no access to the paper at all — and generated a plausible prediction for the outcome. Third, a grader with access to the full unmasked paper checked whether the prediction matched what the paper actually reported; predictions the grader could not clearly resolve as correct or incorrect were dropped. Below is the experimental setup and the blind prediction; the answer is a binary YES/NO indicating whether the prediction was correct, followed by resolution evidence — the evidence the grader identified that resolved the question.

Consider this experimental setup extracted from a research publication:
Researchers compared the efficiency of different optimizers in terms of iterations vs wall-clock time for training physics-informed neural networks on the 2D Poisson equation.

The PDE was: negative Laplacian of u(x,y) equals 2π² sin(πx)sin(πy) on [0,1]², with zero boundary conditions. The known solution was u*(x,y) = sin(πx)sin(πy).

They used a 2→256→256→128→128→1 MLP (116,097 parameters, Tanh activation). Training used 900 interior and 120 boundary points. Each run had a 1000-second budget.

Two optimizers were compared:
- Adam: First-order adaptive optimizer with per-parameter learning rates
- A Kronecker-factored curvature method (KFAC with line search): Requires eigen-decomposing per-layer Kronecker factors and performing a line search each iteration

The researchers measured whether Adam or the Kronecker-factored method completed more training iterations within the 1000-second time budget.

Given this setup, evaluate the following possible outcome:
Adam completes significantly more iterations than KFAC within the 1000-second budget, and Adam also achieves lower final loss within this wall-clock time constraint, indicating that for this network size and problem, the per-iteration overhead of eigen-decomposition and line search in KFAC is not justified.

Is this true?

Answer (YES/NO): NO